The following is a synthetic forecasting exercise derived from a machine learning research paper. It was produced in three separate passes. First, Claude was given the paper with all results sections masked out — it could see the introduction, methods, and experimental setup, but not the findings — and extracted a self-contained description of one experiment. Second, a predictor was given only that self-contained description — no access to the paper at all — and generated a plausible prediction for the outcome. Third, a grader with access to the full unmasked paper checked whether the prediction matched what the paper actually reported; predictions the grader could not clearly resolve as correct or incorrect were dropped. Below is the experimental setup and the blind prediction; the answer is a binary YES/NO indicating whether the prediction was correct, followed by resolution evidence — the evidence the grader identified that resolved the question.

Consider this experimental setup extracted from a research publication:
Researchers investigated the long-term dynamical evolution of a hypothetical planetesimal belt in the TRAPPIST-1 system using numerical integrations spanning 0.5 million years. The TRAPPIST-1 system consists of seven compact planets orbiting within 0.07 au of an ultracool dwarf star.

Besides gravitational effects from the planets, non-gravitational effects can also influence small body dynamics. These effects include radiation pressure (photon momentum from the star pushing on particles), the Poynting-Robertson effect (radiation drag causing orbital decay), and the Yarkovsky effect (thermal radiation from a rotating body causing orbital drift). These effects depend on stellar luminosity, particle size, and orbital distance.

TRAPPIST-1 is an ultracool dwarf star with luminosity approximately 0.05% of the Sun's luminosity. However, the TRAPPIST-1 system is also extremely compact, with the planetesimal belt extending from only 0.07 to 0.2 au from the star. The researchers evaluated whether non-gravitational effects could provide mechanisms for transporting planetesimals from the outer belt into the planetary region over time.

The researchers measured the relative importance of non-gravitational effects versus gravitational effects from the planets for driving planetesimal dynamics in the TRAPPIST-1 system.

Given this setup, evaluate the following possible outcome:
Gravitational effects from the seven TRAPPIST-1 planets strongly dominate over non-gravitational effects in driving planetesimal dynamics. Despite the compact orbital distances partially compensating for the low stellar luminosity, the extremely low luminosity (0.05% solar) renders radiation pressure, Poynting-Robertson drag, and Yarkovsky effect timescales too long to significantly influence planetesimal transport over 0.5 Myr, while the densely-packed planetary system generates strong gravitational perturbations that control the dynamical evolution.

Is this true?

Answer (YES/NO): YES